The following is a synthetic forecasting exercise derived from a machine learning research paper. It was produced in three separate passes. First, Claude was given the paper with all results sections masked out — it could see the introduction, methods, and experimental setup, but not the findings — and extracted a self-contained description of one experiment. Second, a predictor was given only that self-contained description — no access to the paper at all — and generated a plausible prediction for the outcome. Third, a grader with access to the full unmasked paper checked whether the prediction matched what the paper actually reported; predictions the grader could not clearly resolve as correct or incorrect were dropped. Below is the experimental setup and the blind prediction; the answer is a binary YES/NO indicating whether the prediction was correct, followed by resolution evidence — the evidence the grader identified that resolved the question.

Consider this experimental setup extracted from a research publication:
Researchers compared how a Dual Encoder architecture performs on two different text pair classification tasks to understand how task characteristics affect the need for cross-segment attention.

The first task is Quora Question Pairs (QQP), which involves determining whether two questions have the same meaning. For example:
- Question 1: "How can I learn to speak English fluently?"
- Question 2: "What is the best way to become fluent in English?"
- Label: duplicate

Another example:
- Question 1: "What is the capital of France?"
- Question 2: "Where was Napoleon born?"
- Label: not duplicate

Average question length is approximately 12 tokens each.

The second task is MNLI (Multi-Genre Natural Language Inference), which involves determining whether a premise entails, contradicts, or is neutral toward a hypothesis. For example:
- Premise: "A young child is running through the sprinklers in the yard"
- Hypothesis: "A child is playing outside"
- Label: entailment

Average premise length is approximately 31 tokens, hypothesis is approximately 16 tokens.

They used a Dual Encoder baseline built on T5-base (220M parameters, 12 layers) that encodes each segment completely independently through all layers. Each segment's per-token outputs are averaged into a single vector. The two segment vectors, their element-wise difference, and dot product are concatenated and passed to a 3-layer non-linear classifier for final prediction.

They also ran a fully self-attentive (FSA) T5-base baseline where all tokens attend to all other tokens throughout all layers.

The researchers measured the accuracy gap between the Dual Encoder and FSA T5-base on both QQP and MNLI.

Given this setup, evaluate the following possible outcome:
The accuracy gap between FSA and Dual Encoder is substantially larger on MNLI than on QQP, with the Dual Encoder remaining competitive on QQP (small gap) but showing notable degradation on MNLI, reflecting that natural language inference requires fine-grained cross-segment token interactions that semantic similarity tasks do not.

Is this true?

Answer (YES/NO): YES